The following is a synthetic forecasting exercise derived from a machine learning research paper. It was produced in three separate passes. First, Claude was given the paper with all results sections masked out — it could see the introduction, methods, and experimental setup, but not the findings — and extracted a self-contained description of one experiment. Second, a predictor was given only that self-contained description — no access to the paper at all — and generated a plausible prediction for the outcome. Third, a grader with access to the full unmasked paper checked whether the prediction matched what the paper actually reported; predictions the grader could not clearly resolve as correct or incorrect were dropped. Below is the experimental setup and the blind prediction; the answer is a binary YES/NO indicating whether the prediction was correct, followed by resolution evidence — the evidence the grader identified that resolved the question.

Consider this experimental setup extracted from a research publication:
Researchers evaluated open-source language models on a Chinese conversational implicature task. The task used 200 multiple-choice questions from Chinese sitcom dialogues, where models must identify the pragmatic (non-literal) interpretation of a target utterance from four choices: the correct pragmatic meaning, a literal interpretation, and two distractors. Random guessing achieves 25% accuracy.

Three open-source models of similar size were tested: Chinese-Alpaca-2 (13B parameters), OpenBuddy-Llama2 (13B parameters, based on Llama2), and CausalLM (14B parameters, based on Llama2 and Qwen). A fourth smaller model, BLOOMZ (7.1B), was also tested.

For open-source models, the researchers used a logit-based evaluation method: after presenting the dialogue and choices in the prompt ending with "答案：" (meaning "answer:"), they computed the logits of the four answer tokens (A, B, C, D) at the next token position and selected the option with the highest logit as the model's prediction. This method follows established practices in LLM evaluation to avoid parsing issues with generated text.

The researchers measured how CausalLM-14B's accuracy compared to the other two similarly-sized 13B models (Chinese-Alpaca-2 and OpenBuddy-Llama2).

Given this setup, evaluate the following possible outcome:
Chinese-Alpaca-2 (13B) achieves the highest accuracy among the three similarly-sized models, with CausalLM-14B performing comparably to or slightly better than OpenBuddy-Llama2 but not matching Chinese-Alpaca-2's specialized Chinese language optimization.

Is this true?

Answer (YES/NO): NO